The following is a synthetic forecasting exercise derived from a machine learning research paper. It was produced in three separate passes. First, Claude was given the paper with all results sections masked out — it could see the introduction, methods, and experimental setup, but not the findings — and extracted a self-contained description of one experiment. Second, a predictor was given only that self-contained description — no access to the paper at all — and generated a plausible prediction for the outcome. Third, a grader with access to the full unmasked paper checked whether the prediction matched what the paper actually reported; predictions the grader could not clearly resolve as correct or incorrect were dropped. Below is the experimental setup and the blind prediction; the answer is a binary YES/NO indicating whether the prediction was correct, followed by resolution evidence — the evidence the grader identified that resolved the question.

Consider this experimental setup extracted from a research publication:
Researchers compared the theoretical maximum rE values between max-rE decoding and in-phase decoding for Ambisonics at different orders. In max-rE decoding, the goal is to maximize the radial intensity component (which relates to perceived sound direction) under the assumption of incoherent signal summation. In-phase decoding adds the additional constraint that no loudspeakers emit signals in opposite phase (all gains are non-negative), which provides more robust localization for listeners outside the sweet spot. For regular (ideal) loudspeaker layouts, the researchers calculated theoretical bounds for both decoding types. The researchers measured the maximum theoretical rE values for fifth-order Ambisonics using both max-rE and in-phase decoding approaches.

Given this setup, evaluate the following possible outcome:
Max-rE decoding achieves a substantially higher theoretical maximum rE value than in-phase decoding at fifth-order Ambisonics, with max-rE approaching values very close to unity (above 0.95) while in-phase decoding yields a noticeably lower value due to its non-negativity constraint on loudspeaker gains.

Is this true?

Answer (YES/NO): NO